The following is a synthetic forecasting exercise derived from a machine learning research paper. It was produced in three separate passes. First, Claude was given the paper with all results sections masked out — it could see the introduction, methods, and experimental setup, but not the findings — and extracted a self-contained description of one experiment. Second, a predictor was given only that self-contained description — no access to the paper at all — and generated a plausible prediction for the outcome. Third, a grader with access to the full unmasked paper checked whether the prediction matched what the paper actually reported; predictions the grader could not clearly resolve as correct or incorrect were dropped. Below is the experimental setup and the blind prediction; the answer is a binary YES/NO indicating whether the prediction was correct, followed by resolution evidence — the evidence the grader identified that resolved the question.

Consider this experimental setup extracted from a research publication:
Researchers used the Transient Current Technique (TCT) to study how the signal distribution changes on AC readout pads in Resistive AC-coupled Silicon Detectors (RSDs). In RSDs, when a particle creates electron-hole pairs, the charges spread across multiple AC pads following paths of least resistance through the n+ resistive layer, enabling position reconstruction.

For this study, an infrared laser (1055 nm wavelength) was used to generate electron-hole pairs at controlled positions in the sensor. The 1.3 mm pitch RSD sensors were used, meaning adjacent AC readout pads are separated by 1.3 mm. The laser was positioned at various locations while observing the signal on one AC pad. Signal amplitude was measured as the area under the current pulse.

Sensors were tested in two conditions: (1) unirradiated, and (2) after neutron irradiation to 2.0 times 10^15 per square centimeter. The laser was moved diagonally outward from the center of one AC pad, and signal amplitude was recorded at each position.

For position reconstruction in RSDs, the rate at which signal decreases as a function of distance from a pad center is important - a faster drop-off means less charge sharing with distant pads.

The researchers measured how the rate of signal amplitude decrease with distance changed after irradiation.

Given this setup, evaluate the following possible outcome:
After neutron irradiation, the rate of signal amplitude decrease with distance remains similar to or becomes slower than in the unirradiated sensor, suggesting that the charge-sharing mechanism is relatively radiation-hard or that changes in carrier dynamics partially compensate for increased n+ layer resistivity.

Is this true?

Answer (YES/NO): YES